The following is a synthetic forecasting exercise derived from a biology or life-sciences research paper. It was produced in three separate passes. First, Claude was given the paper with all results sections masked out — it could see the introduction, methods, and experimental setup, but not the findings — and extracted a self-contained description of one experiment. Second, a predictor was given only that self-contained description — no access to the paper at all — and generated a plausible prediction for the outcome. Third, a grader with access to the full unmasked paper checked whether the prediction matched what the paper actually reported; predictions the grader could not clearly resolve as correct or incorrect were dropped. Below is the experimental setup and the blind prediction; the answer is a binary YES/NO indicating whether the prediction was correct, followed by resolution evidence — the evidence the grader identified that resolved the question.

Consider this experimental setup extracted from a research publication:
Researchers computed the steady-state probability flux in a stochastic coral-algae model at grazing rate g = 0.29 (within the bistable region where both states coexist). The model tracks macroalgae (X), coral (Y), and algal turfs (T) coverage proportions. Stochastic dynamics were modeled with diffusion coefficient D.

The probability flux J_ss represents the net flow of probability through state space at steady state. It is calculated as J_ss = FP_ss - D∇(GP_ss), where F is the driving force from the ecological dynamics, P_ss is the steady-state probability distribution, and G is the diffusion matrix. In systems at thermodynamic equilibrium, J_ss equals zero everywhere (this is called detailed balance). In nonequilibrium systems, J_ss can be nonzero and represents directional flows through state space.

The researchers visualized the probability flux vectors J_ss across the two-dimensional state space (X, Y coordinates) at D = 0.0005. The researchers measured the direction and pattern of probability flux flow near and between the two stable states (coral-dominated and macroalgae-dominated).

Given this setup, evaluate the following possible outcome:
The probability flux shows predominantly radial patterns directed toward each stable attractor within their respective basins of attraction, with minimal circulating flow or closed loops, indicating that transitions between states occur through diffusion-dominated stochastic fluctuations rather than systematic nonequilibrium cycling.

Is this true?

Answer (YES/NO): NO